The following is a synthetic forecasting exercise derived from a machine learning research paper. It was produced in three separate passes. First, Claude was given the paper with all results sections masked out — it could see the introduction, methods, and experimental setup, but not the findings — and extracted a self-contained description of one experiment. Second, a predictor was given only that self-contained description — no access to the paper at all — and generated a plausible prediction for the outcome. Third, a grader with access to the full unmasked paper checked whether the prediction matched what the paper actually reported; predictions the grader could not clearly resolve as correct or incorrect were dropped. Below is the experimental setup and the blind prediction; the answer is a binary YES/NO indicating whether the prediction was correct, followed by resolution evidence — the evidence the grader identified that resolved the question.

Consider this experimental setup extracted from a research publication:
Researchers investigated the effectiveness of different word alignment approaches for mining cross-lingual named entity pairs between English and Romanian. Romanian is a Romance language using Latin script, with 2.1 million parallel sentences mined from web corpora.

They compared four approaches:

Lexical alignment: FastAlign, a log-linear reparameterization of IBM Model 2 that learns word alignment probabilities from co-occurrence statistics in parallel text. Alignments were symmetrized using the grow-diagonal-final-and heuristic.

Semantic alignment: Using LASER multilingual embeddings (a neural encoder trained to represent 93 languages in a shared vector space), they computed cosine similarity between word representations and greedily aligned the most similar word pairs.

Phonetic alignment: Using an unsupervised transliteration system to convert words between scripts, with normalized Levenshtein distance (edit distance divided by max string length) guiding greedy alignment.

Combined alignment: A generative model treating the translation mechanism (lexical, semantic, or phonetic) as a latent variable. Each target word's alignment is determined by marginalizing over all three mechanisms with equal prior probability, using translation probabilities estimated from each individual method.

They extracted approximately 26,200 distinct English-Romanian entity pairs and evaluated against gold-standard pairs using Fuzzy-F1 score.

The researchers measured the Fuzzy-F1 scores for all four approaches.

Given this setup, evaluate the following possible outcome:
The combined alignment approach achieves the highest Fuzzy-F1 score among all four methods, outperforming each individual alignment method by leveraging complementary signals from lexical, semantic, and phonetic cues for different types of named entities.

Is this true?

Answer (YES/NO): NO